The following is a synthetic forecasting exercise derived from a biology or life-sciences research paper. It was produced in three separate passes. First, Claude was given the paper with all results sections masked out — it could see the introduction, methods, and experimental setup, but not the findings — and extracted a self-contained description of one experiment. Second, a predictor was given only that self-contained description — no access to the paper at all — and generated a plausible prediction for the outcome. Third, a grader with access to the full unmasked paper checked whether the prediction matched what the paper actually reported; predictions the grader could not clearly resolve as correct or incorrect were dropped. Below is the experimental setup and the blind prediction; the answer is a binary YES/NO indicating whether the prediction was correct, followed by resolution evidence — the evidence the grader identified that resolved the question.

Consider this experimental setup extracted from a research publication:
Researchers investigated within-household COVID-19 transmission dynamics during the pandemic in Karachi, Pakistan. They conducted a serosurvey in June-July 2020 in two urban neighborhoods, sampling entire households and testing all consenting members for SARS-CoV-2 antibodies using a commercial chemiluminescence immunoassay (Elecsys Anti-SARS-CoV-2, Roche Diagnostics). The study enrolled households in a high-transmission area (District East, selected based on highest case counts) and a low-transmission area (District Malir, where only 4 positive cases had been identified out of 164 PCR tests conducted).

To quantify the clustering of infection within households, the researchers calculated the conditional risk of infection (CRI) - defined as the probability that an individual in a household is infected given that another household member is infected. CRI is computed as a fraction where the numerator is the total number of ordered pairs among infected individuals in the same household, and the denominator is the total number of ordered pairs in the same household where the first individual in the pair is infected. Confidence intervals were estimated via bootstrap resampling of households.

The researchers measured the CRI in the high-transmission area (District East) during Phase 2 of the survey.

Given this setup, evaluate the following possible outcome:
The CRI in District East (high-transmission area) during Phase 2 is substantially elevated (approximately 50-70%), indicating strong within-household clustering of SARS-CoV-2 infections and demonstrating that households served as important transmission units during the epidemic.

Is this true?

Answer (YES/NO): NO